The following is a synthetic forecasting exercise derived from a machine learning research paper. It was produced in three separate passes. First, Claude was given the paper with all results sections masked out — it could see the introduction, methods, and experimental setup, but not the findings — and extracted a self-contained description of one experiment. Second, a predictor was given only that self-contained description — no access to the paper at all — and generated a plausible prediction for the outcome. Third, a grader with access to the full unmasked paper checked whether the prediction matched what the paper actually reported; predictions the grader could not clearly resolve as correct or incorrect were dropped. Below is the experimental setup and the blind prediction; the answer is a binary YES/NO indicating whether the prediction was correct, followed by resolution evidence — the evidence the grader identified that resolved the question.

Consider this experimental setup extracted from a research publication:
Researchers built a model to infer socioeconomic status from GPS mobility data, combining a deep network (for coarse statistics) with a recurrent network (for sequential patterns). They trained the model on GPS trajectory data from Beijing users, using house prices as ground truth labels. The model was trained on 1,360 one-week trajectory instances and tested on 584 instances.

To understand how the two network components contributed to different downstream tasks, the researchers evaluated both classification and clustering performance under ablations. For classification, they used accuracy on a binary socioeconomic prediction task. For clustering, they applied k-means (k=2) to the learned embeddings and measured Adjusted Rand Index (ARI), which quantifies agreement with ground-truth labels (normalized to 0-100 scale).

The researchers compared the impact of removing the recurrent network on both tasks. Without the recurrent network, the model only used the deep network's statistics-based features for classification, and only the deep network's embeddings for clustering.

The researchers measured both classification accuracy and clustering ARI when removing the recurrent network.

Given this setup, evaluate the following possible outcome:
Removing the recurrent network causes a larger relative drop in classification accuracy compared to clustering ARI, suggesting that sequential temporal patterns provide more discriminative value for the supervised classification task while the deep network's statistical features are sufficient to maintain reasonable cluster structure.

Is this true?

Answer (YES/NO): YES